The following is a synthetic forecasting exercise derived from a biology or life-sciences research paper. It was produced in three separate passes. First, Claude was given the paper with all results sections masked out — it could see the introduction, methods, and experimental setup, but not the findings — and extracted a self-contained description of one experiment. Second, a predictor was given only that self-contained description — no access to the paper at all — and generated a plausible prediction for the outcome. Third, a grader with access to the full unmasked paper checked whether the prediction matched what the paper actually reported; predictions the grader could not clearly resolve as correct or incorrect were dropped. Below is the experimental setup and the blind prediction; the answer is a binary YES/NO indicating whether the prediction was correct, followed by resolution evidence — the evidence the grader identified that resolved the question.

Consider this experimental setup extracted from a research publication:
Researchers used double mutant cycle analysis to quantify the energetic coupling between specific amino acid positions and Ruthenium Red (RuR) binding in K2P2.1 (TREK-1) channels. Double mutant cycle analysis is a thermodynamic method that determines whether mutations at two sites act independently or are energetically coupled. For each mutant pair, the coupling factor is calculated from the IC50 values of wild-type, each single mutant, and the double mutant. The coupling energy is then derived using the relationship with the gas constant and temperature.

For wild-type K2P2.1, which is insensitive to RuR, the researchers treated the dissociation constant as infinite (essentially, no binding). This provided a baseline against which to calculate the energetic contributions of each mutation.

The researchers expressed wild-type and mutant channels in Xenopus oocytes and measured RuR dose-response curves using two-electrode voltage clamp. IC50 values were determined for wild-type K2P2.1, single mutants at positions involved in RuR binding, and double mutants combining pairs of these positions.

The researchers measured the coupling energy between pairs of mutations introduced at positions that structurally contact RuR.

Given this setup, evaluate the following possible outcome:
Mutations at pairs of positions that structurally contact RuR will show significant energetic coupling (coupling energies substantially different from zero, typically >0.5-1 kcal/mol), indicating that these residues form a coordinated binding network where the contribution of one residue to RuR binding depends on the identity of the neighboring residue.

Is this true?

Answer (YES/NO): NO